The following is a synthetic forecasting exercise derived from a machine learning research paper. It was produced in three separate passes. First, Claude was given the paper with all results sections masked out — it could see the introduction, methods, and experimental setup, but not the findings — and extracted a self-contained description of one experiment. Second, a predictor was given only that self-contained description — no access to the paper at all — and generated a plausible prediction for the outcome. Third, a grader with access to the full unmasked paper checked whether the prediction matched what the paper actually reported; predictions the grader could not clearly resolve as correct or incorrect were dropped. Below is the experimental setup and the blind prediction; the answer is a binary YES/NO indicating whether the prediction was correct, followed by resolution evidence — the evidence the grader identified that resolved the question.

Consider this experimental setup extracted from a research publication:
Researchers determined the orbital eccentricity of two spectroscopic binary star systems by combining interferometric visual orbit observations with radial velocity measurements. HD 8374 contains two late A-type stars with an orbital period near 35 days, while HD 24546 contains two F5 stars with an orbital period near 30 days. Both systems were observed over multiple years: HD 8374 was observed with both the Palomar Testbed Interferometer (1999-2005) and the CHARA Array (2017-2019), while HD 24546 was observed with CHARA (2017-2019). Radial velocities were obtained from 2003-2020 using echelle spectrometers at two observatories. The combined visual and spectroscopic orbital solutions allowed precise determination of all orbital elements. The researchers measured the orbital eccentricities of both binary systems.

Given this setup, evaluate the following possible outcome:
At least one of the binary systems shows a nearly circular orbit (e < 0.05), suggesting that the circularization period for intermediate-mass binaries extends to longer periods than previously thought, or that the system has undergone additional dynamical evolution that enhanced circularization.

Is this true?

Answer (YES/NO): NO